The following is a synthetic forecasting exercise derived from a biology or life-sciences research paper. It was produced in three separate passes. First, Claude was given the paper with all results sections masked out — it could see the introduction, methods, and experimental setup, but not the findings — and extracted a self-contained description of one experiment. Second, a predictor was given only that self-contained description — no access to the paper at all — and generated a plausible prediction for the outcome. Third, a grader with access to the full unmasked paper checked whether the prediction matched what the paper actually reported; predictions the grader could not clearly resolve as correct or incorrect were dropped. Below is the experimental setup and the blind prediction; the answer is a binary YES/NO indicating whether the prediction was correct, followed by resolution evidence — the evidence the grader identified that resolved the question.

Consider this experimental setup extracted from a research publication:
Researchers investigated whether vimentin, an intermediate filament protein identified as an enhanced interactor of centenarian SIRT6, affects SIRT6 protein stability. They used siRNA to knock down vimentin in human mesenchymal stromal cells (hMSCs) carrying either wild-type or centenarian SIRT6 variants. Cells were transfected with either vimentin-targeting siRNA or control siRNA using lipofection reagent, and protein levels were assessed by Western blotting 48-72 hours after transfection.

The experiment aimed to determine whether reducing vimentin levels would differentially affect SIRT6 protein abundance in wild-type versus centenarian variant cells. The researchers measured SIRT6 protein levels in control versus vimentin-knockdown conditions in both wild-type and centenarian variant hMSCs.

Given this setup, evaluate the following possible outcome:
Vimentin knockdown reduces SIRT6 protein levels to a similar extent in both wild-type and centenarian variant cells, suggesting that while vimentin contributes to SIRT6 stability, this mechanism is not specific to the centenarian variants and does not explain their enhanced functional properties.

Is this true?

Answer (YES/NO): NO